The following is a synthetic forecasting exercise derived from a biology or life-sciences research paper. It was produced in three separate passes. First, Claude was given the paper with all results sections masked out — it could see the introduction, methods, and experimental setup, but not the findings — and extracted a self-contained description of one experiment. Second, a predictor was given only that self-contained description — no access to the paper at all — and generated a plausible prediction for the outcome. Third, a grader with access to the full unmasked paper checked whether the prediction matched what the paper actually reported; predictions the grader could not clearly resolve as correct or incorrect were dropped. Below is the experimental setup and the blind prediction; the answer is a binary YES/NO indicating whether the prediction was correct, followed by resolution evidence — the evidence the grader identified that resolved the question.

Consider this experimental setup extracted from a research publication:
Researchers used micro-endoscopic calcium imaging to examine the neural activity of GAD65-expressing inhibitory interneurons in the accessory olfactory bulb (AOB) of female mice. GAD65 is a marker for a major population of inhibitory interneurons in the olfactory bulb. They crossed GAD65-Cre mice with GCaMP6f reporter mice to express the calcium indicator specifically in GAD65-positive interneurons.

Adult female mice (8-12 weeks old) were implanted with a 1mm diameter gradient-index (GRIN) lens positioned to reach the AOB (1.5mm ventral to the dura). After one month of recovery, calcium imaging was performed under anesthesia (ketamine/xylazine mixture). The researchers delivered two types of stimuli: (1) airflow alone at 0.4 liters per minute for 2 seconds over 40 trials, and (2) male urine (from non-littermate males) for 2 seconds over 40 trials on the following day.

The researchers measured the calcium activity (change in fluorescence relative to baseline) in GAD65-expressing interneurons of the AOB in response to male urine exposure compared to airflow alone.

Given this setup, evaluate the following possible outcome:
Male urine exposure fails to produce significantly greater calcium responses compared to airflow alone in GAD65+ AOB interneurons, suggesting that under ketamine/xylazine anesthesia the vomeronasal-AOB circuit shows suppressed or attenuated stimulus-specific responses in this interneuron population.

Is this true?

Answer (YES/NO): NO